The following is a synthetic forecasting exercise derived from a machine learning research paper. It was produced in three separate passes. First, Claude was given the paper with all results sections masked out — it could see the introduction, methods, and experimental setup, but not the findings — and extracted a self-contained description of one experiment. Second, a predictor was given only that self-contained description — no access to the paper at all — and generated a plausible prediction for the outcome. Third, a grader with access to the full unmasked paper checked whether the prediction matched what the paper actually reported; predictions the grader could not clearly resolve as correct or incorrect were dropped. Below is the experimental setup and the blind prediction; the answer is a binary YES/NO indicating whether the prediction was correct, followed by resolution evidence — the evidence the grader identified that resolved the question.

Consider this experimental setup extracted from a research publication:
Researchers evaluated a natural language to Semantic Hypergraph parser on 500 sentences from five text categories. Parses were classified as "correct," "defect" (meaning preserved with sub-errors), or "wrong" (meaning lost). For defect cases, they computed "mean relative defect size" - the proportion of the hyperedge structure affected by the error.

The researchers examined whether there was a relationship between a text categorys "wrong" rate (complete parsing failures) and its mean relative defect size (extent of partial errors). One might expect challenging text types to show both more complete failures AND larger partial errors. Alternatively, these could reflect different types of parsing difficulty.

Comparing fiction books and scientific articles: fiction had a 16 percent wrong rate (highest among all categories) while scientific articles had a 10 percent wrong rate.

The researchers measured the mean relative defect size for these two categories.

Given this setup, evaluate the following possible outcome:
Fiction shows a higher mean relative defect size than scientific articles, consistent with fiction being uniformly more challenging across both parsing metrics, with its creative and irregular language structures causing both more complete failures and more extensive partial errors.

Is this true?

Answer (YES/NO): NO